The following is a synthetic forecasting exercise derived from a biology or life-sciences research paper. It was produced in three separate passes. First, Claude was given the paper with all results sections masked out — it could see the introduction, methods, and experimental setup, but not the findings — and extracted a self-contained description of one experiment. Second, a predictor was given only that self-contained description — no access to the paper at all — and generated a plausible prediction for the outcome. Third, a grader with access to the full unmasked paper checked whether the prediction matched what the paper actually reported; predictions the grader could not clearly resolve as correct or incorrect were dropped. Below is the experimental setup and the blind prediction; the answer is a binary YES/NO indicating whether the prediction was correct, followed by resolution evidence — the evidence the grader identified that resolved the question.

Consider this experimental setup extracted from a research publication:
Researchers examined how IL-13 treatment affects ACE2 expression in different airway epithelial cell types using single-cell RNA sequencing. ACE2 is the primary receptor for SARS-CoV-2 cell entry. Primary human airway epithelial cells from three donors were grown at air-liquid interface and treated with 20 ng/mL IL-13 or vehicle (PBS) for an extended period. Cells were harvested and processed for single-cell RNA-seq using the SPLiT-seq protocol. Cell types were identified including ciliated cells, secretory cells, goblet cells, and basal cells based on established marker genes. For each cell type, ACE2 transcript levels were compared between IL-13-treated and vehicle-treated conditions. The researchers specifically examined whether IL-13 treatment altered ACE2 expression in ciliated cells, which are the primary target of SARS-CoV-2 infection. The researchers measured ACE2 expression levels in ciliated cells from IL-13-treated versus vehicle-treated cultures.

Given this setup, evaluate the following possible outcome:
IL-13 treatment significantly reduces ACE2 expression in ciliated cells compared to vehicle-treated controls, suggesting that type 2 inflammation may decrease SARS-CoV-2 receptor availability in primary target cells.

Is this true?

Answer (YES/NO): NO